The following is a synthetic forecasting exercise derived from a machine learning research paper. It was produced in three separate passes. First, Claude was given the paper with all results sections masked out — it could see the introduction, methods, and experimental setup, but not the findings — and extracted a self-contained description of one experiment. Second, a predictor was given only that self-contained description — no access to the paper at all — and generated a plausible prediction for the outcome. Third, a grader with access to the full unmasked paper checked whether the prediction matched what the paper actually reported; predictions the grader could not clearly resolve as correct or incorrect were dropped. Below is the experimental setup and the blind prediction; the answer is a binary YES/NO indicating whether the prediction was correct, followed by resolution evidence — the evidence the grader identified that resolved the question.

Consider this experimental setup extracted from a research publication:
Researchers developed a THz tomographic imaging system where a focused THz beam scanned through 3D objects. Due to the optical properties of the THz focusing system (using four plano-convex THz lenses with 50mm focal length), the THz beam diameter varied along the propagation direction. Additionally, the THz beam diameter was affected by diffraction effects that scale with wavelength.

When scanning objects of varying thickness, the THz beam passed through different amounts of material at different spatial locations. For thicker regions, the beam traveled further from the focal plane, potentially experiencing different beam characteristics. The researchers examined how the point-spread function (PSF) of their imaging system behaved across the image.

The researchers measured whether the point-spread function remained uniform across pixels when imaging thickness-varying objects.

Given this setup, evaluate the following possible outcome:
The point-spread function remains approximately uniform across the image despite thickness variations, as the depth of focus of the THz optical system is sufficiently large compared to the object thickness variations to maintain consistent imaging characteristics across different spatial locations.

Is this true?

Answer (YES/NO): NO